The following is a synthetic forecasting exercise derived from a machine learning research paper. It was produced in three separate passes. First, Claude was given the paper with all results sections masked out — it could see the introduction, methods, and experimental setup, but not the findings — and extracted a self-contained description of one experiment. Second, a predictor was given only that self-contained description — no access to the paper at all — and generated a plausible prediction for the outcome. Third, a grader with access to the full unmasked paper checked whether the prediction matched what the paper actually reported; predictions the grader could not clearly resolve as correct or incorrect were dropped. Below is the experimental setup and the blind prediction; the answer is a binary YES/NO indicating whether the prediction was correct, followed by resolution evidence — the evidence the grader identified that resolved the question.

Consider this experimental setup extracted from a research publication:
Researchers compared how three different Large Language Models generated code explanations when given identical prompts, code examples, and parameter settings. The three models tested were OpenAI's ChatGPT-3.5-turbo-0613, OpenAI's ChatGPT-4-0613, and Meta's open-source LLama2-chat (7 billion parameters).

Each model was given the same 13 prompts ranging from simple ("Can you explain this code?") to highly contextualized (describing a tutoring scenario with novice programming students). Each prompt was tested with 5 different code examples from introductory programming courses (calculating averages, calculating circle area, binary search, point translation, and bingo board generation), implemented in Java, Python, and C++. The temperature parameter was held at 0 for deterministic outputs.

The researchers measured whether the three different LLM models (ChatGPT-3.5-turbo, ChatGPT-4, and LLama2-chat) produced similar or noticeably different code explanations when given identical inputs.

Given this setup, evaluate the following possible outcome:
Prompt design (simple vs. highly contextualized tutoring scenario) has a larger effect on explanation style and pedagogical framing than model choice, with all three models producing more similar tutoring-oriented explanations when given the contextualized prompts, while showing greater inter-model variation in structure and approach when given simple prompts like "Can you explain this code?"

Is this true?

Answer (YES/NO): NO